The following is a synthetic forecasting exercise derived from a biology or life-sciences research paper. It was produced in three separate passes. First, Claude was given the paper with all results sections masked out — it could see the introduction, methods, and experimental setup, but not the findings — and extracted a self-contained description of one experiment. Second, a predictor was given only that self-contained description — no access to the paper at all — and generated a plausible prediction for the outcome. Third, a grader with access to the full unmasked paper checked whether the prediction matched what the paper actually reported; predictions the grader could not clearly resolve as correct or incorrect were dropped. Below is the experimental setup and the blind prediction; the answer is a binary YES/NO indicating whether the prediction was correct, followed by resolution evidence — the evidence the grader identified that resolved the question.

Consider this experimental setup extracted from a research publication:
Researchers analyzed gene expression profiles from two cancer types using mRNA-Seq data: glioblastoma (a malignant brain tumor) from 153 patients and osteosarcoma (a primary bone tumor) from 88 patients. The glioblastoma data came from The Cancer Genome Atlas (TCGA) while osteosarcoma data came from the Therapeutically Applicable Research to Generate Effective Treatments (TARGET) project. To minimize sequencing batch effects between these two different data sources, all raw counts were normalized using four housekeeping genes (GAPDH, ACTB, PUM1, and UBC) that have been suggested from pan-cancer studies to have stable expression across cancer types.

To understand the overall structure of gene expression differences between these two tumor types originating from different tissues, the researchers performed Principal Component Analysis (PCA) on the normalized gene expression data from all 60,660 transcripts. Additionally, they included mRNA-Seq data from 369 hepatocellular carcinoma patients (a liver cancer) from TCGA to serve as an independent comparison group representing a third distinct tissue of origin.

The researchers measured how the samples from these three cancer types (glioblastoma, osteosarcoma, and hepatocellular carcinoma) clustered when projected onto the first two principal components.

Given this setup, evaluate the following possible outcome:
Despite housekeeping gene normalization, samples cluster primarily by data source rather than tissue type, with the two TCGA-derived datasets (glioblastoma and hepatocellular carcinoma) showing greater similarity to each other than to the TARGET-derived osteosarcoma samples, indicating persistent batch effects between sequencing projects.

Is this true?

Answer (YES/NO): NO